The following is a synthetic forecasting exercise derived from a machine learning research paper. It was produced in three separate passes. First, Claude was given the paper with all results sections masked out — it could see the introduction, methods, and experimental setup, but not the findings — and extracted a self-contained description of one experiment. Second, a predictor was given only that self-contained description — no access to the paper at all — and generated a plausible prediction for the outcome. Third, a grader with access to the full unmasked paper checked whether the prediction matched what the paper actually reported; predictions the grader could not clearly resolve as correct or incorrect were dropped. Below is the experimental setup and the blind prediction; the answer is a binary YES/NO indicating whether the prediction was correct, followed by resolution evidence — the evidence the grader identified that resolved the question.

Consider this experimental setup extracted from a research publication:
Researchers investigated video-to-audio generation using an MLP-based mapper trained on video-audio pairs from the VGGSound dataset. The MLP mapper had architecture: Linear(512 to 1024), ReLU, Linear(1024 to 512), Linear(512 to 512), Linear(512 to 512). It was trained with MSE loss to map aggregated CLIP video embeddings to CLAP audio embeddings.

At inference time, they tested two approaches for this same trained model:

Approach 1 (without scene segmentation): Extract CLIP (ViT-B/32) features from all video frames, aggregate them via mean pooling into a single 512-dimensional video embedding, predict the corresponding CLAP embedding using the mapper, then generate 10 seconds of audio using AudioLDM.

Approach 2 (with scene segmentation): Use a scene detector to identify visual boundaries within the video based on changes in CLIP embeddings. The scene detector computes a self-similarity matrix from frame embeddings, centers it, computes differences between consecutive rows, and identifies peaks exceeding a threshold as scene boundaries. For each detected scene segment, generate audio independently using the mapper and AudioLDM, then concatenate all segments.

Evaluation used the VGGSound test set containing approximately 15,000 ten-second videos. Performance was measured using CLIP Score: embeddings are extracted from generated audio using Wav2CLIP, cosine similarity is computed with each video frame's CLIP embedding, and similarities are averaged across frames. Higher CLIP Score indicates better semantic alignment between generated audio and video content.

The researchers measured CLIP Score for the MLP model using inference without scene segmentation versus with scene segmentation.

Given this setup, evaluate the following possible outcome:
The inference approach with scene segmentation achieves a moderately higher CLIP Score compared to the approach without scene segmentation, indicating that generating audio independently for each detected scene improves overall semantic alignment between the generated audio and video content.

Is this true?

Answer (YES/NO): NO